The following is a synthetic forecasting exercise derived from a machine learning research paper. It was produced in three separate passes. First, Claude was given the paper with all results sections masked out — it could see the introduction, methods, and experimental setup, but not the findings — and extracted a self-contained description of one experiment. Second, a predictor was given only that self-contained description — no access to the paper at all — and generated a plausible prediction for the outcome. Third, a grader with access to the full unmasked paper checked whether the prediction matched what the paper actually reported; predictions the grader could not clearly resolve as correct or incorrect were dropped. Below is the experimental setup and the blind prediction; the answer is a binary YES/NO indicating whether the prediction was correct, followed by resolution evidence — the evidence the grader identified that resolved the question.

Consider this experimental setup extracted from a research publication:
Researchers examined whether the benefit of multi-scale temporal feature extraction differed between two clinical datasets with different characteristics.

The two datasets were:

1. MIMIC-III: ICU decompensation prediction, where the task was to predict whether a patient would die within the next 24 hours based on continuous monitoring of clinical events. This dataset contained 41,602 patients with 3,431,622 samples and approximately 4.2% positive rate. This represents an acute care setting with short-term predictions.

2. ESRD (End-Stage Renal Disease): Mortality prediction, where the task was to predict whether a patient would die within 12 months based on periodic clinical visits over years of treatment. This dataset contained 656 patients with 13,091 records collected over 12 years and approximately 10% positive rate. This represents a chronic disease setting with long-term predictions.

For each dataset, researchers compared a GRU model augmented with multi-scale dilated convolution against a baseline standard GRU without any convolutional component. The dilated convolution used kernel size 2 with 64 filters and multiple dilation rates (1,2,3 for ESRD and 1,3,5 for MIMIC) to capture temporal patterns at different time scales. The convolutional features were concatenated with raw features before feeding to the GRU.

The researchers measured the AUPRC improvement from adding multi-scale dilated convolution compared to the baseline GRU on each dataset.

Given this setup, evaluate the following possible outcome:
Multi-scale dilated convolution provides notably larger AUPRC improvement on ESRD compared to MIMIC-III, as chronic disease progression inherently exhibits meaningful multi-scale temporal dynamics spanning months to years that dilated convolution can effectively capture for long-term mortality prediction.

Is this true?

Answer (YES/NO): YES